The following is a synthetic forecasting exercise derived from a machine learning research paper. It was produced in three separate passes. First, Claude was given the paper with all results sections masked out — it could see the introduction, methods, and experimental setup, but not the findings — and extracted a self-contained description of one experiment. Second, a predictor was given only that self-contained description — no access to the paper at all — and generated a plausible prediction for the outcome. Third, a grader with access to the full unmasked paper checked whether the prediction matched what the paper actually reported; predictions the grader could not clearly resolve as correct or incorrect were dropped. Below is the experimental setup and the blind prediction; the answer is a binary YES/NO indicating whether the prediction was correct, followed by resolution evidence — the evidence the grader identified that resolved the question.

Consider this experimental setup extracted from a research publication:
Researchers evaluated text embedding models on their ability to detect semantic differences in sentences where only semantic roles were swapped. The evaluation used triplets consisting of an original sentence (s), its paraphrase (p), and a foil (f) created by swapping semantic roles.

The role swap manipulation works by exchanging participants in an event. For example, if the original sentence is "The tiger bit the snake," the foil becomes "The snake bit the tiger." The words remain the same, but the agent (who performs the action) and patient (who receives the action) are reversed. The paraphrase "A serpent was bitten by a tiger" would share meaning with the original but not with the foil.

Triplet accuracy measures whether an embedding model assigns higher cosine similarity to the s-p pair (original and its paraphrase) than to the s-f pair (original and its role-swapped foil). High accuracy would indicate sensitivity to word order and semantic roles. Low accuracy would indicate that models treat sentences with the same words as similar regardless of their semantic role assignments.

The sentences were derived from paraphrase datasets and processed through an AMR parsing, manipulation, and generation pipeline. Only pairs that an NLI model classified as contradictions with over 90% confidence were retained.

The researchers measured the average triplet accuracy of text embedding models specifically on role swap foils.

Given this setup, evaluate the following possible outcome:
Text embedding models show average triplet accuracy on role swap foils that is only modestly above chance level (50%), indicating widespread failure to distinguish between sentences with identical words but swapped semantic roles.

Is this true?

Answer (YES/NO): NO